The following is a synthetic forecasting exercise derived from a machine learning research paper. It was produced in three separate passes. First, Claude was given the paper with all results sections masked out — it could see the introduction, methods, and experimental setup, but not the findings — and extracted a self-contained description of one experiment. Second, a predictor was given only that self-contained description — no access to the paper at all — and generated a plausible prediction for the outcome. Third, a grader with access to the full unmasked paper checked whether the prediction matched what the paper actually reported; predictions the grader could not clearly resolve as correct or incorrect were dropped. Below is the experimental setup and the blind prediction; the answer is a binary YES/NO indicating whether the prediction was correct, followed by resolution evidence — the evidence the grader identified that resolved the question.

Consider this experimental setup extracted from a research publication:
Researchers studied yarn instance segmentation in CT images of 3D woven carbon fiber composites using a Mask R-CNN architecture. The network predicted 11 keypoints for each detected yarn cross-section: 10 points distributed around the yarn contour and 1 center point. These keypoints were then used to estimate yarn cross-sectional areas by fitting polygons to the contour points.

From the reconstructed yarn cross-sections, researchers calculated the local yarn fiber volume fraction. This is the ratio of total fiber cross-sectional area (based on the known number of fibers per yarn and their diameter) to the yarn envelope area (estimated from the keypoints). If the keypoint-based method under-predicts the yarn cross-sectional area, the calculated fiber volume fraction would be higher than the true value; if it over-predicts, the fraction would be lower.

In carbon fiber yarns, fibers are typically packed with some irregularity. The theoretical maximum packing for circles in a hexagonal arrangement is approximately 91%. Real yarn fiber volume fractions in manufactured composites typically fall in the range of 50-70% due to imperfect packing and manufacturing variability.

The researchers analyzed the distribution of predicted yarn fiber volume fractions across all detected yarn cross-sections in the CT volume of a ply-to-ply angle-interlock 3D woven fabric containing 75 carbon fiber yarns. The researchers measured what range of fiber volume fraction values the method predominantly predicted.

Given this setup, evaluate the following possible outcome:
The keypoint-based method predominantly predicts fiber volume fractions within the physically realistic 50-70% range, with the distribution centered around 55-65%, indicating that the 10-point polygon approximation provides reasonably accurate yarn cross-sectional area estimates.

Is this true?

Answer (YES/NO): NO